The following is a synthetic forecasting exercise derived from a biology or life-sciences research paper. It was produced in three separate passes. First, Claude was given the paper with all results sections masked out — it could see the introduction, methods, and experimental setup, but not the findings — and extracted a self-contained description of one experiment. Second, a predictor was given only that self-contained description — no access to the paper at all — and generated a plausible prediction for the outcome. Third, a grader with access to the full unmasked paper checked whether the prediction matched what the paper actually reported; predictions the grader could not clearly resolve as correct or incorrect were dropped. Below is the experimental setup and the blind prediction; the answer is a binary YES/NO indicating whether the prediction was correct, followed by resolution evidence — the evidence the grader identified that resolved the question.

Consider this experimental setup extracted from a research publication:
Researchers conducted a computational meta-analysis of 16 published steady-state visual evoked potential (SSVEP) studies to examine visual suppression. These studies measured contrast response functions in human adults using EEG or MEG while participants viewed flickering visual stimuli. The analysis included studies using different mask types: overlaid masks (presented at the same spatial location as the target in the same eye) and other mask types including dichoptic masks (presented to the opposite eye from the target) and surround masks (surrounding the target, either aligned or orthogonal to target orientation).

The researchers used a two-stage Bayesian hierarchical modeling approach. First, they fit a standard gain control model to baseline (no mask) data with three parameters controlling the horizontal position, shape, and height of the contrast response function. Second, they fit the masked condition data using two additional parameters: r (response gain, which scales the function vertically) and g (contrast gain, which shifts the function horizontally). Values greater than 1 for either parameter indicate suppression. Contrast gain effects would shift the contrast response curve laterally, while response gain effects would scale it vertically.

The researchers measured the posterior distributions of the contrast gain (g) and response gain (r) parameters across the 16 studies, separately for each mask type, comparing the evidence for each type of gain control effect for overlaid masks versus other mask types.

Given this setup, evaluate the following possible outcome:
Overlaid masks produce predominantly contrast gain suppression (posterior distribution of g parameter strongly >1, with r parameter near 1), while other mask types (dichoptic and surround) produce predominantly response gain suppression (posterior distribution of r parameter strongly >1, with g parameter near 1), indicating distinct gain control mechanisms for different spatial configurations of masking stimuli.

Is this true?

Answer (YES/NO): NO